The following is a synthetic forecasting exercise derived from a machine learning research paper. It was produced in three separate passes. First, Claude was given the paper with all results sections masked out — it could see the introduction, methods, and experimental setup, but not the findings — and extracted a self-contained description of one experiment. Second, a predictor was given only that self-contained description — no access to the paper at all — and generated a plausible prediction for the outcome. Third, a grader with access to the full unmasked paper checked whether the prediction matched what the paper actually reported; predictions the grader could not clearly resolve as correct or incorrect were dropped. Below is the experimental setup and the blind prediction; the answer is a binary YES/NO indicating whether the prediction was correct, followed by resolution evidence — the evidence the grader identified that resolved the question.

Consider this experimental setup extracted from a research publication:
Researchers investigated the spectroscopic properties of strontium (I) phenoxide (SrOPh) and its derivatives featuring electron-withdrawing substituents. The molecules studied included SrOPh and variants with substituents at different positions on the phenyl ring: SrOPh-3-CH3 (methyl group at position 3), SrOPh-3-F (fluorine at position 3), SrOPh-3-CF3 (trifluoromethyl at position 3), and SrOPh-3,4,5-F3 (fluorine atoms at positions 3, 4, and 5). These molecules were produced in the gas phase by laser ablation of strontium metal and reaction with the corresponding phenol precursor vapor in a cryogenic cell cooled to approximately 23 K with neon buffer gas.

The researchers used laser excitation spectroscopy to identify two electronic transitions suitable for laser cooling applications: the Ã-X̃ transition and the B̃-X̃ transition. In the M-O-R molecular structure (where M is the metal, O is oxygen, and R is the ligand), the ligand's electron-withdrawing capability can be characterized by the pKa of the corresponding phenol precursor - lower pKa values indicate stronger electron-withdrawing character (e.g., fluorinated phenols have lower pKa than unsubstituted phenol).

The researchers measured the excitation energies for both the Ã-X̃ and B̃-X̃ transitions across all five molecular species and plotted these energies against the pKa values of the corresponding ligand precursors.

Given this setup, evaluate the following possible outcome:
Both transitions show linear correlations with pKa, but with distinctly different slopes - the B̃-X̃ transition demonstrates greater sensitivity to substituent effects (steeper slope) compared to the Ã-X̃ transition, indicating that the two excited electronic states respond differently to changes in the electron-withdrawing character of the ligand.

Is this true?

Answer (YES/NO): NO